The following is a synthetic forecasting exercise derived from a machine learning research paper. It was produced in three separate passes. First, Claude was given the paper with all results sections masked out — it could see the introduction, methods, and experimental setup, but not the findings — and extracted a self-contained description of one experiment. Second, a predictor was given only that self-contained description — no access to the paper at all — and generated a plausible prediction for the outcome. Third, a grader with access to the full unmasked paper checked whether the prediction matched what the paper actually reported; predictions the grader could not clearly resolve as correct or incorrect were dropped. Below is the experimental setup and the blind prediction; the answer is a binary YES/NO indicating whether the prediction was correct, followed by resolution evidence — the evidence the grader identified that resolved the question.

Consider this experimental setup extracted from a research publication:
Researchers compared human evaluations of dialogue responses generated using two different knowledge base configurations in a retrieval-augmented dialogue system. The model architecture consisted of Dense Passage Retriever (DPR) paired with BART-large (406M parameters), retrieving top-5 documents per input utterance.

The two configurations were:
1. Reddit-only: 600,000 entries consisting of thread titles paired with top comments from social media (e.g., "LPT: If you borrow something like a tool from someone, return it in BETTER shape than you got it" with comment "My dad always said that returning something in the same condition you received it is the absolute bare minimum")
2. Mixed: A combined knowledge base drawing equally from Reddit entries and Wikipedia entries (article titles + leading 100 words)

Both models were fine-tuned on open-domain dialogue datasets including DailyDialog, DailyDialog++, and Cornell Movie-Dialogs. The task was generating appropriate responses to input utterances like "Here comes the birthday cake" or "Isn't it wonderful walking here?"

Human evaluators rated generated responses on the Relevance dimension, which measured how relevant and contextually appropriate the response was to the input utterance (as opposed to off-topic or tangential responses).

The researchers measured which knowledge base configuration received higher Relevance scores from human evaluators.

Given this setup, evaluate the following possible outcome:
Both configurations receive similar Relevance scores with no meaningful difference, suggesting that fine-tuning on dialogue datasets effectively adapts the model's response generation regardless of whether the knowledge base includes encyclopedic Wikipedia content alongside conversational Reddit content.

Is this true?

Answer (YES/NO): NO